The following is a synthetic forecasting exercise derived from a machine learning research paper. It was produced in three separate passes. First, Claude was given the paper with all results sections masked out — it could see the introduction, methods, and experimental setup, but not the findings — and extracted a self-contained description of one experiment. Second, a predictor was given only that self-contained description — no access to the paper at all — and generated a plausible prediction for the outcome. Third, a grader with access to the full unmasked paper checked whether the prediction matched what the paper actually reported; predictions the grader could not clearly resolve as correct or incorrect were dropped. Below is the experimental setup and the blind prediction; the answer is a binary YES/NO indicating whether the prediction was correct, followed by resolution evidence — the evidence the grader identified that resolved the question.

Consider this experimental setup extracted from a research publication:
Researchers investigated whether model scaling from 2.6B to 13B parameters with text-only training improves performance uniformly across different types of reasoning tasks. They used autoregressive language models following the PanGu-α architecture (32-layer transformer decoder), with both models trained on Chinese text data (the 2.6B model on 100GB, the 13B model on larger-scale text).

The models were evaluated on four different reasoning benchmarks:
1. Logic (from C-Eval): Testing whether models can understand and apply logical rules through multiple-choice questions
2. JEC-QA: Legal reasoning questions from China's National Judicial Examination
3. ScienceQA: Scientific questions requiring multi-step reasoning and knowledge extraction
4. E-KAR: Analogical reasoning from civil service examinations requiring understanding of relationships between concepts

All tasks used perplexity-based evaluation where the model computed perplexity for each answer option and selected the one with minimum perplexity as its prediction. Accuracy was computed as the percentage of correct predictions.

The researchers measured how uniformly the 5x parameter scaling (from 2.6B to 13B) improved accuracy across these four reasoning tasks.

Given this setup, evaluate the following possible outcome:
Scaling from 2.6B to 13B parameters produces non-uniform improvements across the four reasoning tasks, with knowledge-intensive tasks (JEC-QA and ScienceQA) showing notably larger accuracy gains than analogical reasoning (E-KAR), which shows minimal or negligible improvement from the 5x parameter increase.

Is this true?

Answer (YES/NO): NO